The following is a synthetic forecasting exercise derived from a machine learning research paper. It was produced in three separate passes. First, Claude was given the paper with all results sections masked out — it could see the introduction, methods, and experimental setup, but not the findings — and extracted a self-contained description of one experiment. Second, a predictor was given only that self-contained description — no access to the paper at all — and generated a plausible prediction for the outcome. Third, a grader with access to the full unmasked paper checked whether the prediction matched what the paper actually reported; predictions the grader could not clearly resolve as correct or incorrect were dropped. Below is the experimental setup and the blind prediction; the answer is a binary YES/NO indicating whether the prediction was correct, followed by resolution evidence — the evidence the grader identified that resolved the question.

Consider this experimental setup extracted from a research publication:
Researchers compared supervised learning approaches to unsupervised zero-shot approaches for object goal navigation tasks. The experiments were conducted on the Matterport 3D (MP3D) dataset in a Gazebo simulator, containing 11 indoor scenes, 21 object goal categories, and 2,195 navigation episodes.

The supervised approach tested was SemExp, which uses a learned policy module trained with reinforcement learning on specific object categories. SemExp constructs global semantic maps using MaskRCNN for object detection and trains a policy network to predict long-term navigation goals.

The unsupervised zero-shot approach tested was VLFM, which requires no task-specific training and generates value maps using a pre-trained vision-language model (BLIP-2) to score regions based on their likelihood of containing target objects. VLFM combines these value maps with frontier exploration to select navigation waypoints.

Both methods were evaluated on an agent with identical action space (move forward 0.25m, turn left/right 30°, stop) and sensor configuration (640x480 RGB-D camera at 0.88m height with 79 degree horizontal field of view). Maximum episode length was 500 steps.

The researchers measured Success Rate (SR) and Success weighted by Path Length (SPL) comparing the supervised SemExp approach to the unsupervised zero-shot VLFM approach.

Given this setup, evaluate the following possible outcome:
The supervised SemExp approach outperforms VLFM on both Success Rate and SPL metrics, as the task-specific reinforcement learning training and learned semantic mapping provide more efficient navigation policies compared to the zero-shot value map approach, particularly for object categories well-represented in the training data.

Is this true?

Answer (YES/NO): NO